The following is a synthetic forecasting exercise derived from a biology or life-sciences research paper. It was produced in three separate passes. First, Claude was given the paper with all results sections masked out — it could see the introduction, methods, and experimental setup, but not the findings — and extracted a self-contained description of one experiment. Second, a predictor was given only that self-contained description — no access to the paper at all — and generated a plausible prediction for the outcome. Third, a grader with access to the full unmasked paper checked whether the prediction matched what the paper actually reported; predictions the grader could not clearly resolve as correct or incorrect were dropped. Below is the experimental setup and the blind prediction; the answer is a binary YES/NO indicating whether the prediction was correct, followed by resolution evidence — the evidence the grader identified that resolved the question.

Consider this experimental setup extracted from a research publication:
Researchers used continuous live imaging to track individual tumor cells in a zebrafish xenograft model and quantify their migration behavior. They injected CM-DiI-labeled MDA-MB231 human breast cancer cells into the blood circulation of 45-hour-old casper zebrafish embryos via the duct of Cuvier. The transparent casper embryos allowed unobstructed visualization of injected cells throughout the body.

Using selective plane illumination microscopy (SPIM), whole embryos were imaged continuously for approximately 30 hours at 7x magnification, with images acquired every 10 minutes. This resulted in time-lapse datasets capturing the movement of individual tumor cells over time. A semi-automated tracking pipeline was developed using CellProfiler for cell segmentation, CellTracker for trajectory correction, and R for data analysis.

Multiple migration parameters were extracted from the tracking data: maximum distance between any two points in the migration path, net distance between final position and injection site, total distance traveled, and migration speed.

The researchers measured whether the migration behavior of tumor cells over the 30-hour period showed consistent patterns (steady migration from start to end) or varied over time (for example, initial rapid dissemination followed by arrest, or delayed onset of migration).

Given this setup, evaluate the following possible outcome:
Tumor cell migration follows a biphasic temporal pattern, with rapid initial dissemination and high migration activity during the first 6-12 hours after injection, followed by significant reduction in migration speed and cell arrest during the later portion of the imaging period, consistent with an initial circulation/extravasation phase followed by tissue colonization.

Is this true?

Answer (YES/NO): YES